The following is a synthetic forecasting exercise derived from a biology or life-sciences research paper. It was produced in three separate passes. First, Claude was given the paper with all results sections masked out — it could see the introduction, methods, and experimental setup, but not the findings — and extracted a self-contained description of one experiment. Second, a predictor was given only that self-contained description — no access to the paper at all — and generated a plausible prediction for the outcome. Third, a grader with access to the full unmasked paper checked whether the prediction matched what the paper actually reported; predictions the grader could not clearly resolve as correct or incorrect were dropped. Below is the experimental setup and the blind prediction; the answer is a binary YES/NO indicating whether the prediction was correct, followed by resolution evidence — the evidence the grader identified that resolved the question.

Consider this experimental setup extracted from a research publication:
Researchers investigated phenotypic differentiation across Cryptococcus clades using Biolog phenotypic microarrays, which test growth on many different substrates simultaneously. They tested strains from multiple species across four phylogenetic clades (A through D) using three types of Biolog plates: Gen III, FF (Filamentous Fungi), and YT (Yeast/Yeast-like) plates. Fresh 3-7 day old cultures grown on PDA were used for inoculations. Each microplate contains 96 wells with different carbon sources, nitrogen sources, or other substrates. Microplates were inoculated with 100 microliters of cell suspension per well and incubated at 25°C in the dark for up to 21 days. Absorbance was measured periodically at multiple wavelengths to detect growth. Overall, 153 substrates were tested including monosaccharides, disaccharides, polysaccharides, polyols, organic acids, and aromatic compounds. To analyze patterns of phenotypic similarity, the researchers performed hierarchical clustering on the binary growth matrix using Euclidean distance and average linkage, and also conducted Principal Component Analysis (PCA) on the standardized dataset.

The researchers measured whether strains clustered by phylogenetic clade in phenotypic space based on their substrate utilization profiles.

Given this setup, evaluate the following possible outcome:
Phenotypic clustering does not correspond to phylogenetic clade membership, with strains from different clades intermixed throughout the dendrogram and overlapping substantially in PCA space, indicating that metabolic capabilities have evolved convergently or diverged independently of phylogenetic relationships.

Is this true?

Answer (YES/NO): NO